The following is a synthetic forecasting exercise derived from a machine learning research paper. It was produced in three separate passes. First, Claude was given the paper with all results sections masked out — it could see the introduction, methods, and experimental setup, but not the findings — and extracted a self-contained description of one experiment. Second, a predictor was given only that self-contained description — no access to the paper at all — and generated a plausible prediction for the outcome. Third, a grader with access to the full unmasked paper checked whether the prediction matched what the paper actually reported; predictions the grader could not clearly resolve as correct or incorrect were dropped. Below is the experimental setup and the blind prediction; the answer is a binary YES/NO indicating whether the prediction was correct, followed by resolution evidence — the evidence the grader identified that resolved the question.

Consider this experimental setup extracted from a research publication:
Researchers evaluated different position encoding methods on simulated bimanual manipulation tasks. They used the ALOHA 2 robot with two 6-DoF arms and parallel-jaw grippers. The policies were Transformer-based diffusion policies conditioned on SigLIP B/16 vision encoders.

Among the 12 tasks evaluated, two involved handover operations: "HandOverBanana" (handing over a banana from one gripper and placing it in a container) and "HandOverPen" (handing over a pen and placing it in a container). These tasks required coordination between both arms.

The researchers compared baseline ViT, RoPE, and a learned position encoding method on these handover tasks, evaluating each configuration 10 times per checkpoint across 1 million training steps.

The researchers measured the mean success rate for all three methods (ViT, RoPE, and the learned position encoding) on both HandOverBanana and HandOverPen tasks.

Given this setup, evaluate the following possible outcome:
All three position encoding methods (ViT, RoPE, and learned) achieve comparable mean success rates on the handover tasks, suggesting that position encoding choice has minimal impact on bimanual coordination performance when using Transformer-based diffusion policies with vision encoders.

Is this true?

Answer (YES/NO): YES